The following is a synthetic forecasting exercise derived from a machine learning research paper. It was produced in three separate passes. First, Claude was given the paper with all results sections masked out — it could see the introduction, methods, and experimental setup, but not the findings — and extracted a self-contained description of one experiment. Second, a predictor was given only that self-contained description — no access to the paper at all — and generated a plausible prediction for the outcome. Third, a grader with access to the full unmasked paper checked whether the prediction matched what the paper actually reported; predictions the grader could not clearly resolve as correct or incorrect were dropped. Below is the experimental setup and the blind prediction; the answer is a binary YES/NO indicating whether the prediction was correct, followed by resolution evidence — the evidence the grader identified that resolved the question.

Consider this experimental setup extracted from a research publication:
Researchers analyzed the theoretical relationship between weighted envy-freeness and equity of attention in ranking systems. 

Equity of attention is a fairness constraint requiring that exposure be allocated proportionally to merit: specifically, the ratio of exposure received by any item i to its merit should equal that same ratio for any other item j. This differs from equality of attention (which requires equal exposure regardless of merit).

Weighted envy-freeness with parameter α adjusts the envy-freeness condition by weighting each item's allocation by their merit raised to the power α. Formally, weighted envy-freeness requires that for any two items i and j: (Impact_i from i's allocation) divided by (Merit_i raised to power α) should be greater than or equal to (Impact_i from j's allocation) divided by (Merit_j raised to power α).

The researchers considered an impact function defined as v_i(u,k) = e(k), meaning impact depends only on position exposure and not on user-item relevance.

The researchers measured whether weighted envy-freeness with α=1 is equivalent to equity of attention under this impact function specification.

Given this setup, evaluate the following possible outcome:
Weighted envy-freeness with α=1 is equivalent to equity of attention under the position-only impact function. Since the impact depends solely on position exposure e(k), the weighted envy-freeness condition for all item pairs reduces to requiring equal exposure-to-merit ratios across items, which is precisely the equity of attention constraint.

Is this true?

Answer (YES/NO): YES